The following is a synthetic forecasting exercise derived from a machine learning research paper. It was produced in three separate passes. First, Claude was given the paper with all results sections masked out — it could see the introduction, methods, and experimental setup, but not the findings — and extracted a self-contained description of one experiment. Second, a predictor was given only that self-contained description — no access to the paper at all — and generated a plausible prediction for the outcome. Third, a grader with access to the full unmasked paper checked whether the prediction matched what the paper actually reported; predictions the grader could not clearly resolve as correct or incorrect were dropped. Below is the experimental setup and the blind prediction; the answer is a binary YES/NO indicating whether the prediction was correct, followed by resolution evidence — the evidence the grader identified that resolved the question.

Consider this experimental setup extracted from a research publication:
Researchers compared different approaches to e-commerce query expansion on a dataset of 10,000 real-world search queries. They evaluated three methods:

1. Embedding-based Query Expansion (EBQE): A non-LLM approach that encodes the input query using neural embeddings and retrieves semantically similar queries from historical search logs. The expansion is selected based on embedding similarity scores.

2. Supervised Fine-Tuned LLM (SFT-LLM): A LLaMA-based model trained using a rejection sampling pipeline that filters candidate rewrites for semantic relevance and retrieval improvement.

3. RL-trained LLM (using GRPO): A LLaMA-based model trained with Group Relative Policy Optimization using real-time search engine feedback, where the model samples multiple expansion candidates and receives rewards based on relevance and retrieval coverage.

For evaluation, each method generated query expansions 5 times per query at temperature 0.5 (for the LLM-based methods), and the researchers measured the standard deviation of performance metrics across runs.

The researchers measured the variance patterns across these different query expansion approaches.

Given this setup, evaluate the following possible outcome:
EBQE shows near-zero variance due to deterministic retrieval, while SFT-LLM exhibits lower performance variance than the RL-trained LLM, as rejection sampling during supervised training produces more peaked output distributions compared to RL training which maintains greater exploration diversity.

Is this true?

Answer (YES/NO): YES